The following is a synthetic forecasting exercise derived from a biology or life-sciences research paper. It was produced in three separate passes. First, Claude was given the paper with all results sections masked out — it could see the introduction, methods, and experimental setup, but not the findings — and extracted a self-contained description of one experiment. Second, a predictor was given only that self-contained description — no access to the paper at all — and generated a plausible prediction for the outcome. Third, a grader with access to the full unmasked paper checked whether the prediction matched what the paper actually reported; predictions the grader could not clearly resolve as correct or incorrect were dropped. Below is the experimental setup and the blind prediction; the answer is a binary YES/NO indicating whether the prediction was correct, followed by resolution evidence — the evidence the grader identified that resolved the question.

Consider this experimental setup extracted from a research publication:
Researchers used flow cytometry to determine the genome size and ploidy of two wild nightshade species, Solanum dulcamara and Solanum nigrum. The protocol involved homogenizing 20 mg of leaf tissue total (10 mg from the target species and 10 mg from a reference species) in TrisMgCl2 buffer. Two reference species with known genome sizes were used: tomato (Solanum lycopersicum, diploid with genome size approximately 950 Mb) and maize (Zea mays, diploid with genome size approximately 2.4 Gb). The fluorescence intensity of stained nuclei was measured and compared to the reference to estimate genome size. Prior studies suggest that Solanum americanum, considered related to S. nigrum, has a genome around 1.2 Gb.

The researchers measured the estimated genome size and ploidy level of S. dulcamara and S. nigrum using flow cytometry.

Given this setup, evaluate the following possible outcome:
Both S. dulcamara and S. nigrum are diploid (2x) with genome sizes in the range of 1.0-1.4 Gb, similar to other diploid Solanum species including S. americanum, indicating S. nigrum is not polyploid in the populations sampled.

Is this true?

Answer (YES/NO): YES